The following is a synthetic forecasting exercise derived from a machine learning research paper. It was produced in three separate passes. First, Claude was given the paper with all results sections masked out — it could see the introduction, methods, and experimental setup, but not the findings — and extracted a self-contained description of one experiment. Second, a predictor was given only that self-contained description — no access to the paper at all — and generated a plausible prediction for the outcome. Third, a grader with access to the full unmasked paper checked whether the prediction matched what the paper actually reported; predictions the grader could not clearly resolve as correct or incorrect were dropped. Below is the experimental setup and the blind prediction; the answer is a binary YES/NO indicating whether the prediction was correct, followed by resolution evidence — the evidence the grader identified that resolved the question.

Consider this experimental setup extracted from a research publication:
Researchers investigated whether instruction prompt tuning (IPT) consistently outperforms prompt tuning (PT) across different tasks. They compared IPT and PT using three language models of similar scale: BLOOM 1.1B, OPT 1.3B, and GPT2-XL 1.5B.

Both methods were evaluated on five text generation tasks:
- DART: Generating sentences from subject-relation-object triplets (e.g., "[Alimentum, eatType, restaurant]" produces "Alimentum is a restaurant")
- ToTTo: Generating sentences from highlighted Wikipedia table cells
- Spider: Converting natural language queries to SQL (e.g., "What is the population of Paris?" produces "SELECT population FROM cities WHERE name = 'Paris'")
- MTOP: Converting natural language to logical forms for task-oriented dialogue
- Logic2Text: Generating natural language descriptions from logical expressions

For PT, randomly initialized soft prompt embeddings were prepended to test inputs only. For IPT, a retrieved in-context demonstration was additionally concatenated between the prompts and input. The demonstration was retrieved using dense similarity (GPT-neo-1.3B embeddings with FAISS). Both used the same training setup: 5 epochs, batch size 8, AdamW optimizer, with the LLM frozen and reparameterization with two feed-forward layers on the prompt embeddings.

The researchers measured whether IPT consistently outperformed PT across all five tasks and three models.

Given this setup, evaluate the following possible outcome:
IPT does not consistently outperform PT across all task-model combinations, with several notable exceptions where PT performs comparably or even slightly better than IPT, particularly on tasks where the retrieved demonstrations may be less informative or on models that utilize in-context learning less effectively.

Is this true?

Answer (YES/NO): YES